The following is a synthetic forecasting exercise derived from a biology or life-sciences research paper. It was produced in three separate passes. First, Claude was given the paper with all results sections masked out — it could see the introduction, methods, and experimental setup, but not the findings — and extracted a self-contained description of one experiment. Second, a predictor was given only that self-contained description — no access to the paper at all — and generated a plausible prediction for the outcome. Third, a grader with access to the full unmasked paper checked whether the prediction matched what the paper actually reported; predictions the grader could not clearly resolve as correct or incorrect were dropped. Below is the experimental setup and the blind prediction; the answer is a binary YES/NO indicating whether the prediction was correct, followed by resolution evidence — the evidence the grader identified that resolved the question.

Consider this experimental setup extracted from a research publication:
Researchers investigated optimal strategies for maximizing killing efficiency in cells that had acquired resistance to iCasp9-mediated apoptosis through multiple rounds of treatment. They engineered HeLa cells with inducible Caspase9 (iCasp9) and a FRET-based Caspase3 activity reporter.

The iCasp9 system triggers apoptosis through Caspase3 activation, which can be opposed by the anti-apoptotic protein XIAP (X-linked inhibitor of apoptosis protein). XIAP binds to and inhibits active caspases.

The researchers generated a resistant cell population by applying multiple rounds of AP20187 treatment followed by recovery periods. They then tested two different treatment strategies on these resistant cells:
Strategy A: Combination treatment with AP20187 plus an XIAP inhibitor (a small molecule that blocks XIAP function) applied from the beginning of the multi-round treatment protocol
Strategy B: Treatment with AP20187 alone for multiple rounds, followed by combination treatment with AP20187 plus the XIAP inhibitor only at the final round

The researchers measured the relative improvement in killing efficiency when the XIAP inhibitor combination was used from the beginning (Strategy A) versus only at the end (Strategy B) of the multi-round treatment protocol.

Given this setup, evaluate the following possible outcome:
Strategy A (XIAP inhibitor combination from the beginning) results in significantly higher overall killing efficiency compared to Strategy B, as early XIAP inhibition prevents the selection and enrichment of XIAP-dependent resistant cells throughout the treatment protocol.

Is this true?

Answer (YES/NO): NO